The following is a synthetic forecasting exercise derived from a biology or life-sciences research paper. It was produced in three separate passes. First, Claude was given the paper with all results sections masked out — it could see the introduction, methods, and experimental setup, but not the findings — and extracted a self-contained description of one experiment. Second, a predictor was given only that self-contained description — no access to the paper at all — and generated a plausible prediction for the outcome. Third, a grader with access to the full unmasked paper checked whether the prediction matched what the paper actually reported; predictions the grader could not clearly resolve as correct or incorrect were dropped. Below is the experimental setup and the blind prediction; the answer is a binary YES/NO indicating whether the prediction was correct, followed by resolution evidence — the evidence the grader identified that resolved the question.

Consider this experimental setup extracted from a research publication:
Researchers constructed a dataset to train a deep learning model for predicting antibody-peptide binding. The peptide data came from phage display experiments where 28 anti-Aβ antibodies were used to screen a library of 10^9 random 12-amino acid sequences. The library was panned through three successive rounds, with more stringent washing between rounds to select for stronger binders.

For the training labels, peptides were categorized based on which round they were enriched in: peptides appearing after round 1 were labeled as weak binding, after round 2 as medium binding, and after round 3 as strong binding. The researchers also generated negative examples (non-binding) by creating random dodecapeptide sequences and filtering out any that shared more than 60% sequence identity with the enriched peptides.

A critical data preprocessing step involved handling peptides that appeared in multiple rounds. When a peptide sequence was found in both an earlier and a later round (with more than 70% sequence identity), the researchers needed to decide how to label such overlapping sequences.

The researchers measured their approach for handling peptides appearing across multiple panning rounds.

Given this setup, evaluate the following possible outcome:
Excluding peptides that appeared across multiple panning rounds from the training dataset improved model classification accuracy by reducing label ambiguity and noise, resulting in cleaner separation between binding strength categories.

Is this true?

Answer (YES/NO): NO